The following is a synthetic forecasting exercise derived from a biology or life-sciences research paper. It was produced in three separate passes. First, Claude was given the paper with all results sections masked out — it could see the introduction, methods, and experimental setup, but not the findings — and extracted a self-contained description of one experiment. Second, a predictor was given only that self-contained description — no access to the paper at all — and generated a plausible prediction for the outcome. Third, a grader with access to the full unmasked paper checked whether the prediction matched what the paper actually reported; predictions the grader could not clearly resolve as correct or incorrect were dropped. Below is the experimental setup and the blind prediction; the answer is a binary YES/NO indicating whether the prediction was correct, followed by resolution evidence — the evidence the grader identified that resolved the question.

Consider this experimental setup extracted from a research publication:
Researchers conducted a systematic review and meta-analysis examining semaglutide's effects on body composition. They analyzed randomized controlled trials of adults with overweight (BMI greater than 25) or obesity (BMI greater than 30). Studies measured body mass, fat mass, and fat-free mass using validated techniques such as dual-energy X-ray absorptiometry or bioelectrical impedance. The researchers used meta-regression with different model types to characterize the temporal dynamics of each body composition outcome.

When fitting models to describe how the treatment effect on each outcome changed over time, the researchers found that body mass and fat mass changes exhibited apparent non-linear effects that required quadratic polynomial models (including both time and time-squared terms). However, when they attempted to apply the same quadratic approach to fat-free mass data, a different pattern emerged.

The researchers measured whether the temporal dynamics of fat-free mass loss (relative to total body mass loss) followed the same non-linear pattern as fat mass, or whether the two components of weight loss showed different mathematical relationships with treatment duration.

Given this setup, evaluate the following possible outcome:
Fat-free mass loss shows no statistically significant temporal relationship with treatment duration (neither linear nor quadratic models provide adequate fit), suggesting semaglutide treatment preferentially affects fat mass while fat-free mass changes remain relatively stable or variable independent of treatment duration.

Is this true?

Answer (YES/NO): NO